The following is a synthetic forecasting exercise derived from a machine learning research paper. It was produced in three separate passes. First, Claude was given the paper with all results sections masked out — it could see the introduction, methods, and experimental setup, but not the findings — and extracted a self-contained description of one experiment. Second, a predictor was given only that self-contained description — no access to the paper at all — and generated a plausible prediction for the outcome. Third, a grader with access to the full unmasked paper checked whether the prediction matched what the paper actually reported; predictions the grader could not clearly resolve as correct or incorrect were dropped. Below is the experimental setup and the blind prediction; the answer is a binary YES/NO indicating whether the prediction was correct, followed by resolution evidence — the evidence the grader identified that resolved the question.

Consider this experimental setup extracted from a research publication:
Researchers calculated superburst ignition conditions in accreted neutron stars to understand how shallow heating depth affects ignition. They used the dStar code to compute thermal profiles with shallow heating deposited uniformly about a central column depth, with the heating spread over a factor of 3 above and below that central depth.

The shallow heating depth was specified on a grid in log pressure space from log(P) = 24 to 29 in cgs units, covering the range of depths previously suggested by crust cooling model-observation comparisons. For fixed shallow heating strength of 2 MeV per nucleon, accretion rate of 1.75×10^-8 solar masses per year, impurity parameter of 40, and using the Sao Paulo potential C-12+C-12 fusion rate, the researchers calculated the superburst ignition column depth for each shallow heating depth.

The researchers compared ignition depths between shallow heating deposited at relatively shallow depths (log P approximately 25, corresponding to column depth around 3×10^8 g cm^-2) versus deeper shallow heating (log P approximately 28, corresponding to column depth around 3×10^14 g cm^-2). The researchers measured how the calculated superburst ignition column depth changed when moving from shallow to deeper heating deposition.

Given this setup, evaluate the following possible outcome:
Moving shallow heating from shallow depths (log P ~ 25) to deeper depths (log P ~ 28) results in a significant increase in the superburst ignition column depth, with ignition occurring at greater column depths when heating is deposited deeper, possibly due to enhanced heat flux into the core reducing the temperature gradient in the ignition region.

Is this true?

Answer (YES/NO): YES